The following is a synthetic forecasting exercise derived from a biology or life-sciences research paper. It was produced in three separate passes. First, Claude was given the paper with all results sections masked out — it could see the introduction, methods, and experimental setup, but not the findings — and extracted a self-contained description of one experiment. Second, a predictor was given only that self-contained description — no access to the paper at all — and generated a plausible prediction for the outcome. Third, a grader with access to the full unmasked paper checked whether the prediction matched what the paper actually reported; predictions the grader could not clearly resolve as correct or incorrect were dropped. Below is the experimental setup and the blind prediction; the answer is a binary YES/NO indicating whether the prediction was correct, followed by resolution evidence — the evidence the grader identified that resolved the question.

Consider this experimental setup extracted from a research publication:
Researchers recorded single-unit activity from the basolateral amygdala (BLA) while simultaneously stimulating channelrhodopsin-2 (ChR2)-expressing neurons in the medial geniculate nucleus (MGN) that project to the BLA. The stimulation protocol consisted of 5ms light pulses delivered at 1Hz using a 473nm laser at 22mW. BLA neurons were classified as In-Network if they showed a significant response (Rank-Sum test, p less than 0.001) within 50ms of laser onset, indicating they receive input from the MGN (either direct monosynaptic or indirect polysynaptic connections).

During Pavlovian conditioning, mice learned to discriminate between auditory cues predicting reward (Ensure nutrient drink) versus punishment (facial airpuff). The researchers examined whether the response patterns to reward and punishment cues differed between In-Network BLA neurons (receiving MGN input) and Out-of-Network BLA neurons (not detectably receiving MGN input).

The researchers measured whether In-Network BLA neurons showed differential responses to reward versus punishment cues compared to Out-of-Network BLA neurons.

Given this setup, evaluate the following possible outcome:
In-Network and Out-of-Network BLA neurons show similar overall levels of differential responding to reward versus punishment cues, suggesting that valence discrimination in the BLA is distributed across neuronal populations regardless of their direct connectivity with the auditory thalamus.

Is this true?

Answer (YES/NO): NO